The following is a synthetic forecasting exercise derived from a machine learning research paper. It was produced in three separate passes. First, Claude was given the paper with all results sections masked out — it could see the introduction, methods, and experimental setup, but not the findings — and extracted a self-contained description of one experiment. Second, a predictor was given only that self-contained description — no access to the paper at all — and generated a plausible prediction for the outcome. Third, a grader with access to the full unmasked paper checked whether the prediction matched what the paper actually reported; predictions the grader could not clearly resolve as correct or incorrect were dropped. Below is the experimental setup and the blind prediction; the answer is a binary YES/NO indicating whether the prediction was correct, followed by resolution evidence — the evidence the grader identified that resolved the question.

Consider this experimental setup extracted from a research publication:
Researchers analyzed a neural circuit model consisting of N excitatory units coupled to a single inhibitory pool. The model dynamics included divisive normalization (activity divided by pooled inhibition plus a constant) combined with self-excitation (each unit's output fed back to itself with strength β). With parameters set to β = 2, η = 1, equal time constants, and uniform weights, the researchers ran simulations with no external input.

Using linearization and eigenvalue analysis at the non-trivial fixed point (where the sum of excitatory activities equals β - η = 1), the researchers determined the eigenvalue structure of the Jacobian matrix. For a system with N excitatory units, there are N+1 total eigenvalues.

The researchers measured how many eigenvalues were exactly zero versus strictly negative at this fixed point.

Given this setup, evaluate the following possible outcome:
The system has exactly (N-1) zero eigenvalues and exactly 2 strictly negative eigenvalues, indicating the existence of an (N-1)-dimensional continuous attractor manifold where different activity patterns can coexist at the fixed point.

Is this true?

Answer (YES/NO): NO